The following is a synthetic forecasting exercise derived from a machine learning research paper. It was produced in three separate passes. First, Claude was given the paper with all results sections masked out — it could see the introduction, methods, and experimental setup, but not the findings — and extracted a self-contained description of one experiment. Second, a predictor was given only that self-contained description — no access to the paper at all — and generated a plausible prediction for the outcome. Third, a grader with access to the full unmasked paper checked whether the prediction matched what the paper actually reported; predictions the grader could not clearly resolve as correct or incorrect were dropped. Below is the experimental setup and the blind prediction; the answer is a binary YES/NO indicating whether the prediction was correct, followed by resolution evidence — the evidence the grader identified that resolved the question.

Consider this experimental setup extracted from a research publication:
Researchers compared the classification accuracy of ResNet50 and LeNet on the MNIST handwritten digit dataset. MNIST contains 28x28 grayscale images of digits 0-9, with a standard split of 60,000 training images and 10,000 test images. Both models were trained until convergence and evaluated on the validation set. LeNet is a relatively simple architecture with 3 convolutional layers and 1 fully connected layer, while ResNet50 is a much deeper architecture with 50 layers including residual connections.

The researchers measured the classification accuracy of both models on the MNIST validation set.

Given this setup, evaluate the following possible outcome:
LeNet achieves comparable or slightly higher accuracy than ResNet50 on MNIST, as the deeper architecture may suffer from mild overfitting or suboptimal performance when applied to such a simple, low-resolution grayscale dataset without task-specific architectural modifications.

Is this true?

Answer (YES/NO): YES